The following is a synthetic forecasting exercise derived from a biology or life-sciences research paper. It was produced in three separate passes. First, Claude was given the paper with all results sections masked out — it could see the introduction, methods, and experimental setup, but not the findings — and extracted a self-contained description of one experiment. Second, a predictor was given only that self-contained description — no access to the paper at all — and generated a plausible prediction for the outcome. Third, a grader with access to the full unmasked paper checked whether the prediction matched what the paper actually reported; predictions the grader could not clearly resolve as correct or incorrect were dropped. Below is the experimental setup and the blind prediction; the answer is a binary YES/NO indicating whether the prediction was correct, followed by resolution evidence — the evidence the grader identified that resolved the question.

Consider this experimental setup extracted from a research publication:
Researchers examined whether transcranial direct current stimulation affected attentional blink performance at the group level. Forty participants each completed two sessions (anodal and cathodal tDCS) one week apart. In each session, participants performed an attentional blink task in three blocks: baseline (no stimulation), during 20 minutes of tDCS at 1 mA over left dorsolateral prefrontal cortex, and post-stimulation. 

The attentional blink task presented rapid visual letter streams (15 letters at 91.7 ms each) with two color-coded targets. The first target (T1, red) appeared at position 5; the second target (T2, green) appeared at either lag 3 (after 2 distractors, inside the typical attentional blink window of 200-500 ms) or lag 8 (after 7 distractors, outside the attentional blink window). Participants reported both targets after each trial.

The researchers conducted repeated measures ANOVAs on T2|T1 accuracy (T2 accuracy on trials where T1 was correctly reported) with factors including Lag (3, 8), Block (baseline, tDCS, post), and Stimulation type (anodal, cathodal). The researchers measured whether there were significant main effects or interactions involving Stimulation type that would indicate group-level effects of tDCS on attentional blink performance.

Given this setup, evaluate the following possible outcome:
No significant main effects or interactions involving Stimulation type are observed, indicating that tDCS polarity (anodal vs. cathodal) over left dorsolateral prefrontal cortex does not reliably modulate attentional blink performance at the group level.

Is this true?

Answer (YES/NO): NO